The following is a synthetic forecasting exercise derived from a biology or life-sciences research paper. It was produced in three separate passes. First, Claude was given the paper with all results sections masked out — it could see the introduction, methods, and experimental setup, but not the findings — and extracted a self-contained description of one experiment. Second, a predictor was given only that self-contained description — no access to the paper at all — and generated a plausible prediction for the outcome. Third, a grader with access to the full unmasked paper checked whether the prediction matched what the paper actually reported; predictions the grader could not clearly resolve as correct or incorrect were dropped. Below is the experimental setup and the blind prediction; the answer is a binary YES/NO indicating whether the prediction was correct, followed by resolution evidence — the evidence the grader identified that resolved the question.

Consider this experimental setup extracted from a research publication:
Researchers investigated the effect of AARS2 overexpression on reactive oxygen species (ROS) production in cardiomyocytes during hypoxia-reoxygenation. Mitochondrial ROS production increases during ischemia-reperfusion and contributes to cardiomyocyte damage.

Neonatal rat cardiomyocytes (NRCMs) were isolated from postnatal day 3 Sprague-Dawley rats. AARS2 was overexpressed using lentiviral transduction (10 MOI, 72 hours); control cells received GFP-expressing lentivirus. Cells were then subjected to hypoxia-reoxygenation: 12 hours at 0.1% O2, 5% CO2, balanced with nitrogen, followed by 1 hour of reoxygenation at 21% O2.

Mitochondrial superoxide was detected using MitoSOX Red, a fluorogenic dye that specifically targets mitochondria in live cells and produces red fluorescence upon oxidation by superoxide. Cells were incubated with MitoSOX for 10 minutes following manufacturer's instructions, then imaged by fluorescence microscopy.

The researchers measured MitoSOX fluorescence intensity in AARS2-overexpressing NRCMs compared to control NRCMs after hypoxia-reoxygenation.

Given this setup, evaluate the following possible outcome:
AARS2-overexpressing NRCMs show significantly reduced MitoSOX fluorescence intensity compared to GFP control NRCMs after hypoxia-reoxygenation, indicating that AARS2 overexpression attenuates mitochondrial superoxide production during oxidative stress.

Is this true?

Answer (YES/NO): YES